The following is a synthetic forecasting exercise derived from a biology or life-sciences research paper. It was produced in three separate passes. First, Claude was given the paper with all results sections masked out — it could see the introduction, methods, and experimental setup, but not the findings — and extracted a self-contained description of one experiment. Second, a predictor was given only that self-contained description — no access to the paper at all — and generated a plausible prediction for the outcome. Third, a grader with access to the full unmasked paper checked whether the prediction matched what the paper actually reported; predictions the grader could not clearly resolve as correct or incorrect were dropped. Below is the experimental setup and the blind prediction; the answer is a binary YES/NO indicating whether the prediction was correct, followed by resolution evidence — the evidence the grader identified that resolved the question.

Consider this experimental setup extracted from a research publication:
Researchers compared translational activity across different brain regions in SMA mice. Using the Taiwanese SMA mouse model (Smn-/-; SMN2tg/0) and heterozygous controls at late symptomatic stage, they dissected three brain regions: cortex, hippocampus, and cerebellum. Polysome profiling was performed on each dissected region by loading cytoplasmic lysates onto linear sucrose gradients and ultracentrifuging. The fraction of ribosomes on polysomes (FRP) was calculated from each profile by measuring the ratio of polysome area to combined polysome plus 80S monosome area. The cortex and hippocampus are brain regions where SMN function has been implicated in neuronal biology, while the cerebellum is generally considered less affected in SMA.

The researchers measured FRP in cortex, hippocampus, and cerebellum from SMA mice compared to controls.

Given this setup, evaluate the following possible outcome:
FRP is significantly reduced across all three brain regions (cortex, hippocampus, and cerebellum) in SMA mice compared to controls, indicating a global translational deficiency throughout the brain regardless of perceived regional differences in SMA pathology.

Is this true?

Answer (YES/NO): NO